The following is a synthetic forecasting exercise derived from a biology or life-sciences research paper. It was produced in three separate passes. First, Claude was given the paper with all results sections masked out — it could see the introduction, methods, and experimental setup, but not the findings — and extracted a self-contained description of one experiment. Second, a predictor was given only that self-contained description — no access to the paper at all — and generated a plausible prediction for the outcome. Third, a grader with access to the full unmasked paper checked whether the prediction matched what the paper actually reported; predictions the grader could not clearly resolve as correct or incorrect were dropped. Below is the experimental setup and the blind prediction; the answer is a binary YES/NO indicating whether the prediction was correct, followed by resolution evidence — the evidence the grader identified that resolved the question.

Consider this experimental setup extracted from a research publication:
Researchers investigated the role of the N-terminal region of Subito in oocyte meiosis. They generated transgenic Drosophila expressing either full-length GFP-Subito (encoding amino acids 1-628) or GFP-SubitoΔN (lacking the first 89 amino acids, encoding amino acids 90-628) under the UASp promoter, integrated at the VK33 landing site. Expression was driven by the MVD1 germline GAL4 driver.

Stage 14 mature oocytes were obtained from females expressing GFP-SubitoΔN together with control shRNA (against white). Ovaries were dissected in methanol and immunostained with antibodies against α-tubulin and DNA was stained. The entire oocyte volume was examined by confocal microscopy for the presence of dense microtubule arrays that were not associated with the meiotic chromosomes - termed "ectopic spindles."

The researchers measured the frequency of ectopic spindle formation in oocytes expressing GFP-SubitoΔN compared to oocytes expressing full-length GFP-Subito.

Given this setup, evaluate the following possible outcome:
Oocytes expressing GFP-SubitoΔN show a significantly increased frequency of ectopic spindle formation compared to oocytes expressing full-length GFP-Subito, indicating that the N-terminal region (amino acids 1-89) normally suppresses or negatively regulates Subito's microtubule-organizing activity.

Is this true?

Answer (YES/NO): YES